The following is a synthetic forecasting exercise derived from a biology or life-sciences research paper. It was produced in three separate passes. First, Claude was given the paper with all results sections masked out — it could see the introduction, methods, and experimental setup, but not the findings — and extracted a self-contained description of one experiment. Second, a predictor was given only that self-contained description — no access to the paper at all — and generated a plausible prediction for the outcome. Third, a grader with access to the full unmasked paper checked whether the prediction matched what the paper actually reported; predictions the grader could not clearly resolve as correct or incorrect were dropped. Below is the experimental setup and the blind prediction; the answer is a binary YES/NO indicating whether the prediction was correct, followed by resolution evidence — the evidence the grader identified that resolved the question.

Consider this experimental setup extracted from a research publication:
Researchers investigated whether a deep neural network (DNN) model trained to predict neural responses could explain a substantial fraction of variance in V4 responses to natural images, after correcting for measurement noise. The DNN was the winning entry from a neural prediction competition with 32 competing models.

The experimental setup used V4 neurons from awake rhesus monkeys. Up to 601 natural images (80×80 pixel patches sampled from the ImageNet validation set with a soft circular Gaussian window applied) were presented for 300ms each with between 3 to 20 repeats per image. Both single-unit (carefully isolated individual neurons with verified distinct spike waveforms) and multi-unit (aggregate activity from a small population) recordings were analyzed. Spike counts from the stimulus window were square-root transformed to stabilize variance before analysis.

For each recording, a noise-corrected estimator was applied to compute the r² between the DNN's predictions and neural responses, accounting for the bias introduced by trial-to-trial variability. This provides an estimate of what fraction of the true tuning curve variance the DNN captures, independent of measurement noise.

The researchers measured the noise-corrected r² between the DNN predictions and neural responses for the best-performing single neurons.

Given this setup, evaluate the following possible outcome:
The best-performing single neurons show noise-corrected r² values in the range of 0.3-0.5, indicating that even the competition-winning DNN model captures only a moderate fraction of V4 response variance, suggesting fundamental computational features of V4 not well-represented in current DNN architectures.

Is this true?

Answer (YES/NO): YES